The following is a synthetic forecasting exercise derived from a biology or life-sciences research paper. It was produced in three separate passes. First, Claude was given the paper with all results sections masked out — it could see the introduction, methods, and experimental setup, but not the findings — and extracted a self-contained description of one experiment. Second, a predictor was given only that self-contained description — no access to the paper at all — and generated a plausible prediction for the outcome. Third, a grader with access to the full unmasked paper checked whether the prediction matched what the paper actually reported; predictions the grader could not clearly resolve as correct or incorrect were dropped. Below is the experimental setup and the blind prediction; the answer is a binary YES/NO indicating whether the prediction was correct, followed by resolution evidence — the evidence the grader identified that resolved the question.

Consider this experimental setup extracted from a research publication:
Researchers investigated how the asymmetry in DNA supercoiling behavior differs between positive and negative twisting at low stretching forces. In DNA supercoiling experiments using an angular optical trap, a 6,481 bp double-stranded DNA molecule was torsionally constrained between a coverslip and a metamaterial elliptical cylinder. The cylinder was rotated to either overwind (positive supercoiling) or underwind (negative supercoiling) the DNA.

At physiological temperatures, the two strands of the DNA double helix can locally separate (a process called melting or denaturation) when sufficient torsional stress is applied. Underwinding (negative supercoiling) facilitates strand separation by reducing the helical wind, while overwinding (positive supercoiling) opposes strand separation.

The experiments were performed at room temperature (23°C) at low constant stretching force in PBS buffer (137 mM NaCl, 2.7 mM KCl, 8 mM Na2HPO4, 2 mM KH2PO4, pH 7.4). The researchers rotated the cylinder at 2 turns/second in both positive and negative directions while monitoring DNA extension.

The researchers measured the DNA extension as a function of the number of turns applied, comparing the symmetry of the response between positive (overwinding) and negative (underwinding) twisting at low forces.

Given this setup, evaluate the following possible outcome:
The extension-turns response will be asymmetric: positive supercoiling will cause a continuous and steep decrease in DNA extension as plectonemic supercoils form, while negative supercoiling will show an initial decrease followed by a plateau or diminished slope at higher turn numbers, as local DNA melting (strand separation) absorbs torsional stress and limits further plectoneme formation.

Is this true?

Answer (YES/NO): NO